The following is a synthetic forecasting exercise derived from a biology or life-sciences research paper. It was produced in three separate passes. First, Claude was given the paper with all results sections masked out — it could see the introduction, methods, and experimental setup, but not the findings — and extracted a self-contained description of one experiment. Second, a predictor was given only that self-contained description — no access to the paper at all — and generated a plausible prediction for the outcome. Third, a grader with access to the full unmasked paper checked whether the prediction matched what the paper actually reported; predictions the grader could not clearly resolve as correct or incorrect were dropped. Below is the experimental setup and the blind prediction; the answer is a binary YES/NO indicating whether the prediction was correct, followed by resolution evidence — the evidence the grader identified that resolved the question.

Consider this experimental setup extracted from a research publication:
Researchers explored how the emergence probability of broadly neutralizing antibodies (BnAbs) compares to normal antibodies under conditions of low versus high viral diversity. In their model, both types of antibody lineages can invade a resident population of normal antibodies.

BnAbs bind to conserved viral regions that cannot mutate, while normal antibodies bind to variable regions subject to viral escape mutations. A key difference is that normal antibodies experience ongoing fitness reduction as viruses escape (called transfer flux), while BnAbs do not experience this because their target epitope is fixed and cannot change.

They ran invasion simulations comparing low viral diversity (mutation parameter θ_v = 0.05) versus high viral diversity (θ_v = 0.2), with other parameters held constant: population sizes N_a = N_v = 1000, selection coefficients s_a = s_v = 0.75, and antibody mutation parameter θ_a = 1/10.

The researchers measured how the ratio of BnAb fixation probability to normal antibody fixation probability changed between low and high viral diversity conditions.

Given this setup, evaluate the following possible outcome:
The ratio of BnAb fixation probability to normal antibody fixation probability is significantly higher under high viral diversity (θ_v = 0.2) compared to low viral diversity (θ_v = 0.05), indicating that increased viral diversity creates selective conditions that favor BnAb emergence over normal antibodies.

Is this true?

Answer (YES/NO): YES